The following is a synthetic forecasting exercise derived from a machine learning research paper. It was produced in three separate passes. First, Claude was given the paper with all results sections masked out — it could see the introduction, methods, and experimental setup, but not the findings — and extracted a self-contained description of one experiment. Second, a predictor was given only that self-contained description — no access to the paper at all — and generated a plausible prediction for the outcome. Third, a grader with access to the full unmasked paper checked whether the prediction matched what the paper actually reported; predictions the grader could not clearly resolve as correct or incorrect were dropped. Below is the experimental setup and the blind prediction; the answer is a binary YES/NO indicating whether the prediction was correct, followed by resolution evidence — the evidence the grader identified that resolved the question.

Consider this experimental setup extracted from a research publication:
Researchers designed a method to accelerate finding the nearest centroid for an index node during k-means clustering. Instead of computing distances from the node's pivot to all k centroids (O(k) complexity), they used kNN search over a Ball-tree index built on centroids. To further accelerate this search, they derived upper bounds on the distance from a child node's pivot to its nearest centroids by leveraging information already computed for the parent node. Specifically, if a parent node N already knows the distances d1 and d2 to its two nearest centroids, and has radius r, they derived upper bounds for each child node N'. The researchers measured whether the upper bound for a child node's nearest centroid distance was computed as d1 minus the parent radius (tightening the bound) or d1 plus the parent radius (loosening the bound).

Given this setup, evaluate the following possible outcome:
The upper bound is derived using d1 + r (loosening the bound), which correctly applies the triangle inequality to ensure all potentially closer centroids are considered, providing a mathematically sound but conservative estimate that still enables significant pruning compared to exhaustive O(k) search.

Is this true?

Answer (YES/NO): YES